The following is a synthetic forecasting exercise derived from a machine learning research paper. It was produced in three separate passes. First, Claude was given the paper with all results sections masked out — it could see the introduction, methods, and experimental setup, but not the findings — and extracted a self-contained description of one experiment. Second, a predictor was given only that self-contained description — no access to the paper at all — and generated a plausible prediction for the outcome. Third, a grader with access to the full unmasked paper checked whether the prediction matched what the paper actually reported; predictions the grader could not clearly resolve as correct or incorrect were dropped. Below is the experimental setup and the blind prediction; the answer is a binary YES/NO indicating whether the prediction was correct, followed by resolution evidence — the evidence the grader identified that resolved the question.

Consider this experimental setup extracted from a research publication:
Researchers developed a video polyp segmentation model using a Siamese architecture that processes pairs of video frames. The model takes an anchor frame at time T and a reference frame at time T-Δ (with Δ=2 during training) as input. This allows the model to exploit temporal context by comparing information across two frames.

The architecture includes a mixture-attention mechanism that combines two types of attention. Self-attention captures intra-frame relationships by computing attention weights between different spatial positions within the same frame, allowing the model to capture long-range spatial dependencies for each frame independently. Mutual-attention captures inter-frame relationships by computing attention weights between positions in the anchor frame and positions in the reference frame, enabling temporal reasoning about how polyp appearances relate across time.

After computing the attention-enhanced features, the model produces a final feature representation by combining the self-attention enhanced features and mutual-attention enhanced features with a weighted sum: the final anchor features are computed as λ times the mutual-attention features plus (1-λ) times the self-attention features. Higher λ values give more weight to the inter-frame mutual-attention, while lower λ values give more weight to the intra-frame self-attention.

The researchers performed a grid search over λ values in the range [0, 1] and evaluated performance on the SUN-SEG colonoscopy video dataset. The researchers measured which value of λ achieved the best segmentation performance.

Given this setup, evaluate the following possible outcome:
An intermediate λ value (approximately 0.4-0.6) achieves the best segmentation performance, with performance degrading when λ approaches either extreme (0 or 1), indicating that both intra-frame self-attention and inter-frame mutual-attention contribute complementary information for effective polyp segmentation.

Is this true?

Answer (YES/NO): NO